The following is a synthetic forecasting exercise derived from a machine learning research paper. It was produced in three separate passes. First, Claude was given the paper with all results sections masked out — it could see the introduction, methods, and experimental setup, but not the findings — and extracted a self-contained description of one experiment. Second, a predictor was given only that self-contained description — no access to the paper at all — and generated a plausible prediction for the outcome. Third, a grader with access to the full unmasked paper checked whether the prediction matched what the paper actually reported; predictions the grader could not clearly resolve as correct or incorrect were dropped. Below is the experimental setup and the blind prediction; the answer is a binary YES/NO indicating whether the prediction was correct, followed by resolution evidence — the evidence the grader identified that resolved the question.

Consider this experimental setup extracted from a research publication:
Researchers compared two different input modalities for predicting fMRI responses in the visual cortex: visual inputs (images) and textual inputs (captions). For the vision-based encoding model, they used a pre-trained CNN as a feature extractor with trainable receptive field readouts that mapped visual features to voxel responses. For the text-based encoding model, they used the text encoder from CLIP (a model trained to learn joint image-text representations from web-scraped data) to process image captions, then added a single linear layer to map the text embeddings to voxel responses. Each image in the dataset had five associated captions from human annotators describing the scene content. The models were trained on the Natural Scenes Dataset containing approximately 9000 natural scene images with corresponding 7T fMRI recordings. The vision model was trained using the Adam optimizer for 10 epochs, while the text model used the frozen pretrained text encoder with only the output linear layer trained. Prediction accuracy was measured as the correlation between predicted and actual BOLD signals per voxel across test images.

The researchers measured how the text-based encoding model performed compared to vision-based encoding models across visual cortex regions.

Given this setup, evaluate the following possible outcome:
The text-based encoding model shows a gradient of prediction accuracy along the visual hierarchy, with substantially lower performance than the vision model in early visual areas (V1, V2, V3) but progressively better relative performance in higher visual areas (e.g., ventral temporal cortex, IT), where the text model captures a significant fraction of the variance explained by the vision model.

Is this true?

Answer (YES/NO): YES